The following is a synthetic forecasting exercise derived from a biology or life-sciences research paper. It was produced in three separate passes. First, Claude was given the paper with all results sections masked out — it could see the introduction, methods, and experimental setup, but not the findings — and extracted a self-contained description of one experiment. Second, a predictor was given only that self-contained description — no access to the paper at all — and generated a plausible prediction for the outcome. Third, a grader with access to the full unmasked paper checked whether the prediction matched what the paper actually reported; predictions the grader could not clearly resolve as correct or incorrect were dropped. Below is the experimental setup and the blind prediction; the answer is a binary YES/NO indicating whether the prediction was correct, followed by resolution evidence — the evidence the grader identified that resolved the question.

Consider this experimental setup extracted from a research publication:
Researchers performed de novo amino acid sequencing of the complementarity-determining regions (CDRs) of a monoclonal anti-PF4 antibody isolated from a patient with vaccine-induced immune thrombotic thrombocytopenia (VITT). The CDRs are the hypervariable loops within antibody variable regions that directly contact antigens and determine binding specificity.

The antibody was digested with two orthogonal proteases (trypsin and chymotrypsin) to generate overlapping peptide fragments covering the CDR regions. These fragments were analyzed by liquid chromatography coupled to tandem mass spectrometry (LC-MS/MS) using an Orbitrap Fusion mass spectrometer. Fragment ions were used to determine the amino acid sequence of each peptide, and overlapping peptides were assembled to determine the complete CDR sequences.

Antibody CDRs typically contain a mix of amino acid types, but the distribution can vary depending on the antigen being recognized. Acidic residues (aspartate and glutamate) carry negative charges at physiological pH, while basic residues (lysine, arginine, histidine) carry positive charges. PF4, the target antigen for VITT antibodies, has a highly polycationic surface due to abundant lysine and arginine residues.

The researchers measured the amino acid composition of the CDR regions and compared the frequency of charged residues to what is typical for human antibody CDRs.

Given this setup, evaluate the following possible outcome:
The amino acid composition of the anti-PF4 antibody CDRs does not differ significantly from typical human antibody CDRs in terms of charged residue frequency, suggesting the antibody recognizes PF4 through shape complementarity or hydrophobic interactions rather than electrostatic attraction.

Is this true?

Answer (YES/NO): NO